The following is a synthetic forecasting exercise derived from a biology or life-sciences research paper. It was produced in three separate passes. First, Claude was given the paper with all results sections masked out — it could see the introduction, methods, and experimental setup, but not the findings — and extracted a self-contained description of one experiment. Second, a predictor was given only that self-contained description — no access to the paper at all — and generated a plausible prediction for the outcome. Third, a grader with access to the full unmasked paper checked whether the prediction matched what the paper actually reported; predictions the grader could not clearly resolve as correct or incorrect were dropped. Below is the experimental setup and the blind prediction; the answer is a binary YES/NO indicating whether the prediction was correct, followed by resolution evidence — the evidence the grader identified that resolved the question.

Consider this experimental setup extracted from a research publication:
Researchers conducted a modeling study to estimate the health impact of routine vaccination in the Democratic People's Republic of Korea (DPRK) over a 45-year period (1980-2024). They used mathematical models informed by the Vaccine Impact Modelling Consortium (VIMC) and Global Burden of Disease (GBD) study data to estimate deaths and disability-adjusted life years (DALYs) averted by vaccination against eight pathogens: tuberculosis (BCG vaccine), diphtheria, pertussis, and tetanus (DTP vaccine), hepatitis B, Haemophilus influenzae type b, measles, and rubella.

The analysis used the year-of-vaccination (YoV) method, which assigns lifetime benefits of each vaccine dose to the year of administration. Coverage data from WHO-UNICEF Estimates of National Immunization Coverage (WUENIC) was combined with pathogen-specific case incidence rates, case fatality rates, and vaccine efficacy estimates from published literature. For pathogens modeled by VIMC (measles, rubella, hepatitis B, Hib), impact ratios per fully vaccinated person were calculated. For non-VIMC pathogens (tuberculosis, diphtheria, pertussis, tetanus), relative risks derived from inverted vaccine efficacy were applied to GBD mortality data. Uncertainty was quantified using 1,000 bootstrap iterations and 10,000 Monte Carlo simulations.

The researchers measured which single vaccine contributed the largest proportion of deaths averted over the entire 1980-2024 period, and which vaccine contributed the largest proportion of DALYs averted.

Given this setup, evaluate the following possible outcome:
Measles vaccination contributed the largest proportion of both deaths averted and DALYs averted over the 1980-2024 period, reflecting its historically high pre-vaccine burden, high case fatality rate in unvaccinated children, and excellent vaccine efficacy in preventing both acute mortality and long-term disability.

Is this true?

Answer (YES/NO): NO